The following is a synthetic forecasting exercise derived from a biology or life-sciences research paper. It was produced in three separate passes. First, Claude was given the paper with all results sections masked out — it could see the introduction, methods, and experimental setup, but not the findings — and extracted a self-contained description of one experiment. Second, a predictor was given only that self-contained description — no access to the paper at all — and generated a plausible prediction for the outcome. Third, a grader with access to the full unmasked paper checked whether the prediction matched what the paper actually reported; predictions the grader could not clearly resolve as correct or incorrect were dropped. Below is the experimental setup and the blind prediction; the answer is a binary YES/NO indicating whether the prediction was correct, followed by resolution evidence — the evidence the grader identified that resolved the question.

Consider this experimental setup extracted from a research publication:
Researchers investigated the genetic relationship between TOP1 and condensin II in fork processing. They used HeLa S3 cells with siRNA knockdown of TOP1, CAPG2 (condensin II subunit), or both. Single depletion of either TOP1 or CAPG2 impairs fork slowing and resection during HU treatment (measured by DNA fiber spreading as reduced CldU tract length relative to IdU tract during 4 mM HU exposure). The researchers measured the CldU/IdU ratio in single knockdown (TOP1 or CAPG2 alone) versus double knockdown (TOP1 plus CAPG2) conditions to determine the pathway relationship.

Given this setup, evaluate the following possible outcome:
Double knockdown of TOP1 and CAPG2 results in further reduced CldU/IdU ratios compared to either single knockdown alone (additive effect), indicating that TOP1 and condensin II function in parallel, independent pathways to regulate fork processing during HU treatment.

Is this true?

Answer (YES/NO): NO